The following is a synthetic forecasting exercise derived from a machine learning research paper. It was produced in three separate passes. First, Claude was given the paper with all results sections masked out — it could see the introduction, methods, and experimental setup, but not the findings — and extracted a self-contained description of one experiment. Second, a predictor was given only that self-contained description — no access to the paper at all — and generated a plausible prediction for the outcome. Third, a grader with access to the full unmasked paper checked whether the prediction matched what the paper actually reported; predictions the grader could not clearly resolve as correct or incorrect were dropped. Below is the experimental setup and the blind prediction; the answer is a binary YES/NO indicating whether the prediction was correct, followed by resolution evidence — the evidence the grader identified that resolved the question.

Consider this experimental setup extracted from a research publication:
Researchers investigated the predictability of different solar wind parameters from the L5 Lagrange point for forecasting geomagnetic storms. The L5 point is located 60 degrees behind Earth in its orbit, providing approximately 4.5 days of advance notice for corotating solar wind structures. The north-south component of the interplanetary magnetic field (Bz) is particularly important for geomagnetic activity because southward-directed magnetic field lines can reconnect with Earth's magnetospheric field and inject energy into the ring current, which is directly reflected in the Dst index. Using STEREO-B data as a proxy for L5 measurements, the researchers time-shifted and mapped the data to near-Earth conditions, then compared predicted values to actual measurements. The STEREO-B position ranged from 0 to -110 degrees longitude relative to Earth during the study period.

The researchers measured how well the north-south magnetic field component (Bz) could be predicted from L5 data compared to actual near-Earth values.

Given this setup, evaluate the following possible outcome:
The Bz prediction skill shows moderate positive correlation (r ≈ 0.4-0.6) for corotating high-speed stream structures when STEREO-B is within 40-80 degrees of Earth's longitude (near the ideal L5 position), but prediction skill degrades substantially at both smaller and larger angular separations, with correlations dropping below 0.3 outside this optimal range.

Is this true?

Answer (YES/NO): NO